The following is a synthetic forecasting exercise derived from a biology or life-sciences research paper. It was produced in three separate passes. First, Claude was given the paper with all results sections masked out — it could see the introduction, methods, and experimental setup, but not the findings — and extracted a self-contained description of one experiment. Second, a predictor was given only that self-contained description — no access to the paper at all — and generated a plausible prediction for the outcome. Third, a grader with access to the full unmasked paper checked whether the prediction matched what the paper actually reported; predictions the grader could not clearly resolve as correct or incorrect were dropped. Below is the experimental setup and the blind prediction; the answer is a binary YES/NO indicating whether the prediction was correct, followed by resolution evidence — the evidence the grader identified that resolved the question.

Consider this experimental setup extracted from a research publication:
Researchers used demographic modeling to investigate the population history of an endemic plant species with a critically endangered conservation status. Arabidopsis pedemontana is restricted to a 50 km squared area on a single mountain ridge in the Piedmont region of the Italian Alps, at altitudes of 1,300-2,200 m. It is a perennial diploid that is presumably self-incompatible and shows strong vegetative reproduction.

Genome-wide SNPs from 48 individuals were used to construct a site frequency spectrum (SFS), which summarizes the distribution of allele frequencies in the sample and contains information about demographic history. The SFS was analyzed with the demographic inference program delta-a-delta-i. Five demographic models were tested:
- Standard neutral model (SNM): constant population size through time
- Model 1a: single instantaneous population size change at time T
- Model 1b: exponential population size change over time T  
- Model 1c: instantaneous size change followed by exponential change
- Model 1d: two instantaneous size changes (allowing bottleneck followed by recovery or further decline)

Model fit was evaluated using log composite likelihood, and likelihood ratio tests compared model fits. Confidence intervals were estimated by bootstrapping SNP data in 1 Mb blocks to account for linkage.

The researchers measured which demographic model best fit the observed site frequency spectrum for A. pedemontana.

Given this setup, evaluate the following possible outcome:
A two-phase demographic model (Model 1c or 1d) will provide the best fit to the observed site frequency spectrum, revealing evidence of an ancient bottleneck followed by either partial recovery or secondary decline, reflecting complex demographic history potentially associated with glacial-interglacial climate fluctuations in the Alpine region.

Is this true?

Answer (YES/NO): NO